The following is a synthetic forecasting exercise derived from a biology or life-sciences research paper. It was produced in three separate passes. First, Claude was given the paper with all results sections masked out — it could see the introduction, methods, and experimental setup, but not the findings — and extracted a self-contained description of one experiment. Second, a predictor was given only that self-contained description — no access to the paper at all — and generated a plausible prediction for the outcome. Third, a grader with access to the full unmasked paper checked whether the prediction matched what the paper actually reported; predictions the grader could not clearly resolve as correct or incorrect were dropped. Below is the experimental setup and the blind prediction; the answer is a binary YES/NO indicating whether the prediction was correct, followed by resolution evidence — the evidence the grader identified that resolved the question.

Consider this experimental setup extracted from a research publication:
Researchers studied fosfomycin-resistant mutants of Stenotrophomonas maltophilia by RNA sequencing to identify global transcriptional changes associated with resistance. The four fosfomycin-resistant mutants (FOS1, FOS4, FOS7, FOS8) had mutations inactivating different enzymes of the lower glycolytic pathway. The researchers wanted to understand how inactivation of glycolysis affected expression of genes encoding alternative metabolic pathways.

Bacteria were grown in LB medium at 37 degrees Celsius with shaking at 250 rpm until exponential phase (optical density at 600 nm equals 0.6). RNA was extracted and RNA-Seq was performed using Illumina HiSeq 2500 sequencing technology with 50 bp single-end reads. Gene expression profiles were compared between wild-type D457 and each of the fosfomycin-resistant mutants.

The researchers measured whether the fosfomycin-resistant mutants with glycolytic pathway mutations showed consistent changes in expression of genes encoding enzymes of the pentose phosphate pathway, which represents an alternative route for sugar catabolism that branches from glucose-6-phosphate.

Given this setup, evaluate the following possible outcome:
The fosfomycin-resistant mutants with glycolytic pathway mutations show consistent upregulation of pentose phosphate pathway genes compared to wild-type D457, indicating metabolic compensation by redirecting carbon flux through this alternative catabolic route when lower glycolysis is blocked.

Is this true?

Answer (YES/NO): NO